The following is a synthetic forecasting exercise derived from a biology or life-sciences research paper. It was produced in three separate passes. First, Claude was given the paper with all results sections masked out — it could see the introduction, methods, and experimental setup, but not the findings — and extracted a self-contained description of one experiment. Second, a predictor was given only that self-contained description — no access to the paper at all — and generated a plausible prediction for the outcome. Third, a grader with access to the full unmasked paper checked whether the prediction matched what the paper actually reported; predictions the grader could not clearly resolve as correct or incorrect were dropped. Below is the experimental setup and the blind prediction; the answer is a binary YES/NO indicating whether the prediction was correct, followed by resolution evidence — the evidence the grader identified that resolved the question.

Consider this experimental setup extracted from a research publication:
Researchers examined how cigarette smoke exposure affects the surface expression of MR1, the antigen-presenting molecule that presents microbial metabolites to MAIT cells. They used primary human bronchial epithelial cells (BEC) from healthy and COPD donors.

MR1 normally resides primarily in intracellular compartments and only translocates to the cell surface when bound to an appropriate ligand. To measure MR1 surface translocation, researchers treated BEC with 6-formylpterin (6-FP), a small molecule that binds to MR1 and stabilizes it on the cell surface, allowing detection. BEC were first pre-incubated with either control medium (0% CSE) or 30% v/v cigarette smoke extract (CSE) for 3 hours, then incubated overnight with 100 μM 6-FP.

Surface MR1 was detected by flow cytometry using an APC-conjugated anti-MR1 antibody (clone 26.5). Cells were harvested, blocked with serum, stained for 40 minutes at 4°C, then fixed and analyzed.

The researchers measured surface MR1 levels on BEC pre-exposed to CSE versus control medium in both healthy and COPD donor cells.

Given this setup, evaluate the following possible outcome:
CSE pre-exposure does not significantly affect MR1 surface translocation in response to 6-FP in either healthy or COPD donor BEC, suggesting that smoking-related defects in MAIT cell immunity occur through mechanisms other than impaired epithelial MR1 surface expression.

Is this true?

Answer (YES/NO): NO